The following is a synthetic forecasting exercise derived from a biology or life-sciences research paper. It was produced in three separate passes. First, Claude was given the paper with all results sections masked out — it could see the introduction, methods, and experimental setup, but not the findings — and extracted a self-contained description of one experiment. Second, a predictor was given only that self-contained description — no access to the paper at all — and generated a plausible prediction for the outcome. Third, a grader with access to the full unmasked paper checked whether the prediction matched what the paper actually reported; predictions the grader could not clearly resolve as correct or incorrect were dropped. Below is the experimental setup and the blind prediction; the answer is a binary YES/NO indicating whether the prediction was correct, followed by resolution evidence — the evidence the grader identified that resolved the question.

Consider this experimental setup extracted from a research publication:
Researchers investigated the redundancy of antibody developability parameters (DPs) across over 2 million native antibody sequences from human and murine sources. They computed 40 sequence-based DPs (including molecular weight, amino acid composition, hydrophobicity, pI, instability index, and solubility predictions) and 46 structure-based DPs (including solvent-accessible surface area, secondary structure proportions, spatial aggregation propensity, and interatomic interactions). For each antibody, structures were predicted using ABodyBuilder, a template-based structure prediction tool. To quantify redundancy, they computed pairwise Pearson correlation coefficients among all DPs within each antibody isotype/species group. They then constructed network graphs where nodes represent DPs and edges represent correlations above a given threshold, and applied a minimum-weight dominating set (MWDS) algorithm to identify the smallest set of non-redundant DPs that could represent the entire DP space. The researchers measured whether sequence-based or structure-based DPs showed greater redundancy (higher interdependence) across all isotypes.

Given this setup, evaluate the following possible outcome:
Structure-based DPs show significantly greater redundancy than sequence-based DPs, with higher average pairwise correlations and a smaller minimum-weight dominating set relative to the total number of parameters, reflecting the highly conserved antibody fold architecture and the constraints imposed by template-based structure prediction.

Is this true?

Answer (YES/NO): NO